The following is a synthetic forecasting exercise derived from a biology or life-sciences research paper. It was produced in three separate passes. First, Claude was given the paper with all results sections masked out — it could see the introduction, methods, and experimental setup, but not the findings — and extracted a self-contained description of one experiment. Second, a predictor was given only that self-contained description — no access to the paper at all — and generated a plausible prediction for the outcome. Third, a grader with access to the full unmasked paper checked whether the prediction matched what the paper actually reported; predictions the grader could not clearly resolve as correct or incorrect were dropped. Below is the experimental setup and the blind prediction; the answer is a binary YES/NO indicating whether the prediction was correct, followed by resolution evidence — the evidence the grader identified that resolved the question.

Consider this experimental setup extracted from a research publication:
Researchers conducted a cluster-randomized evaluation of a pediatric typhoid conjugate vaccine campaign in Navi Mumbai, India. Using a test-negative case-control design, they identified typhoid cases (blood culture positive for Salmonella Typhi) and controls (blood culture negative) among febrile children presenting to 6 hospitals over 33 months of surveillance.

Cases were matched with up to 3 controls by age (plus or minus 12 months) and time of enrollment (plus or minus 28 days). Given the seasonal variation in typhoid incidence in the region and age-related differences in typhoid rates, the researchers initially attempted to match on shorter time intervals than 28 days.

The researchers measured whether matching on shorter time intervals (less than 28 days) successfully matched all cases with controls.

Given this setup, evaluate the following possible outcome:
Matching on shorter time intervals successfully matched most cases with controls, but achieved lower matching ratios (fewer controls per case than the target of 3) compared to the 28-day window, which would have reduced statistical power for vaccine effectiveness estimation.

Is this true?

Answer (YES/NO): NO